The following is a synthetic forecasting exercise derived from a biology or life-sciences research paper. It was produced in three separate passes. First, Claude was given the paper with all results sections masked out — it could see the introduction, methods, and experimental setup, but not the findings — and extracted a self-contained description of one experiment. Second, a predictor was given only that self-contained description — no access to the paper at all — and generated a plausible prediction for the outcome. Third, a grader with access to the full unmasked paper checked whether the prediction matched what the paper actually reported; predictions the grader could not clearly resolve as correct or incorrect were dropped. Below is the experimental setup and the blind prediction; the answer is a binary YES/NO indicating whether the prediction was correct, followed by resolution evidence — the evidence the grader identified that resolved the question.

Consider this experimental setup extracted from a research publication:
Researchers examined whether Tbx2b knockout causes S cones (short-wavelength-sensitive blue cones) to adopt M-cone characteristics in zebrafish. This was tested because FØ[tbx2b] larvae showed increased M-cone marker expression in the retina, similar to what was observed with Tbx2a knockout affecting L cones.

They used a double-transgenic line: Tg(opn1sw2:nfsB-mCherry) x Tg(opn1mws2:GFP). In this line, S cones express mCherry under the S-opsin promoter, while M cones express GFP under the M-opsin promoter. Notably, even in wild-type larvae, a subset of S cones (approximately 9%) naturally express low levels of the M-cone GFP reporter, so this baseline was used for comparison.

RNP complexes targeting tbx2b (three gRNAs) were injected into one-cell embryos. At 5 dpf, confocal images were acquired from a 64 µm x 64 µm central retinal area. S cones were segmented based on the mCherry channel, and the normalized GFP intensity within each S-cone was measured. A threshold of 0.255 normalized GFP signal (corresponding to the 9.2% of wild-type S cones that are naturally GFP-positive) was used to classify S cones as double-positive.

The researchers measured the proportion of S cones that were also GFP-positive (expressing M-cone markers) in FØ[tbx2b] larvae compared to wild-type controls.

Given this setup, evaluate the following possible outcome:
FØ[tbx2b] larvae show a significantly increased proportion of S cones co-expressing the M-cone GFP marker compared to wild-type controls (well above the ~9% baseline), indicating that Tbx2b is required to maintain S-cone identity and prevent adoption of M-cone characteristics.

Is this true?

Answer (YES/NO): YES